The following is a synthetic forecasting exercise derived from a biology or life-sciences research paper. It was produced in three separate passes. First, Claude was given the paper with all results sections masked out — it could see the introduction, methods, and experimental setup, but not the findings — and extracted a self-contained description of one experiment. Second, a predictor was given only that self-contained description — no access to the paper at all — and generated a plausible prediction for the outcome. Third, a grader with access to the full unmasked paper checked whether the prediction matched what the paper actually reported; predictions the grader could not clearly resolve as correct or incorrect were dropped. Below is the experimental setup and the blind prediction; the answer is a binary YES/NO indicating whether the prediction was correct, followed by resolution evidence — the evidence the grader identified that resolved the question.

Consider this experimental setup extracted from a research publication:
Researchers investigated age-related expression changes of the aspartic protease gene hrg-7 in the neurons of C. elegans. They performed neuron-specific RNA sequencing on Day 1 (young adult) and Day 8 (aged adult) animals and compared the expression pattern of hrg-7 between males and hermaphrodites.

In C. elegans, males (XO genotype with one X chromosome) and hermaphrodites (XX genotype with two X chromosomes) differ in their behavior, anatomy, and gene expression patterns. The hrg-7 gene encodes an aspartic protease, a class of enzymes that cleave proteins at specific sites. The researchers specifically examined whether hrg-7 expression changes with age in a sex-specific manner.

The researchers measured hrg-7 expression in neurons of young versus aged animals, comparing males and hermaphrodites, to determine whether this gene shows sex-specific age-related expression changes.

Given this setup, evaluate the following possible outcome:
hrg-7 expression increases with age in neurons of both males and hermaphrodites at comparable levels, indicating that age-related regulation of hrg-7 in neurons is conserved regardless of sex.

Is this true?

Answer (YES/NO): NO